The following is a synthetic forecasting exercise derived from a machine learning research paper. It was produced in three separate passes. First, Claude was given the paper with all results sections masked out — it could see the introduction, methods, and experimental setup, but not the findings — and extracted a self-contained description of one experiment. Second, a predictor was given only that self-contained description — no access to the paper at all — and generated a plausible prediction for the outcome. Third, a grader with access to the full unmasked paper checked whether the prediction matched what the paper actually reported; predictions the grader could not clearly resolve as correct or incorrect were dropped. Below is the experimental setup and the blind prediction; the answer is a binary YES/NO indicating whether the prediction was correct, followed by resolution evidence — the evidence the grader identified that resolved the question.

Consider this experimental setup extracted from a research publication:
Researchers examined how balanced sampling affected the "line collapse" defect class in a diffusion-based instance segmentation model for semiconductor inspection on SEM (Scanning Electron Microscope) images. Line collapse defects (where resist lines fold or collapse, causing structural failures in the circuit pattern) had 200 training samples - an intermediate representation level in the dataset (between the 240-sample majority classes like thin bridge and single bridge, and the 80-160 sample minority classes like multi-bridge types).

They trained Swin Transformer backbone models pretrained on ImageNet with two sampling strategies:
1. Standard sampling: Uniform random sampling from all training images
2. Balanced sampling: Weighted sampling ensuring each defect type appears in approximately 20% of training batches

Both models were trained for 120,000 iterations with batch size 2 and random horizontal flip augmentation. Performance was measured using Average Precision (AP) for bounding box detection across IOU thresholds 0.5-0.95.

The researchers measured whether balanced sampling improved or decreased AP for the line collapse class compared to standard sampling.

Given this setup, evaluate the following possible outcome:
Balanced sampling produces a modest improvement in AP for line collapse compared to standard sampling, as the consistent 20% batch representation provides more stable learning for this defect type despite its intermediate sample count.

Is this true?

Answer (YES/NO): YES